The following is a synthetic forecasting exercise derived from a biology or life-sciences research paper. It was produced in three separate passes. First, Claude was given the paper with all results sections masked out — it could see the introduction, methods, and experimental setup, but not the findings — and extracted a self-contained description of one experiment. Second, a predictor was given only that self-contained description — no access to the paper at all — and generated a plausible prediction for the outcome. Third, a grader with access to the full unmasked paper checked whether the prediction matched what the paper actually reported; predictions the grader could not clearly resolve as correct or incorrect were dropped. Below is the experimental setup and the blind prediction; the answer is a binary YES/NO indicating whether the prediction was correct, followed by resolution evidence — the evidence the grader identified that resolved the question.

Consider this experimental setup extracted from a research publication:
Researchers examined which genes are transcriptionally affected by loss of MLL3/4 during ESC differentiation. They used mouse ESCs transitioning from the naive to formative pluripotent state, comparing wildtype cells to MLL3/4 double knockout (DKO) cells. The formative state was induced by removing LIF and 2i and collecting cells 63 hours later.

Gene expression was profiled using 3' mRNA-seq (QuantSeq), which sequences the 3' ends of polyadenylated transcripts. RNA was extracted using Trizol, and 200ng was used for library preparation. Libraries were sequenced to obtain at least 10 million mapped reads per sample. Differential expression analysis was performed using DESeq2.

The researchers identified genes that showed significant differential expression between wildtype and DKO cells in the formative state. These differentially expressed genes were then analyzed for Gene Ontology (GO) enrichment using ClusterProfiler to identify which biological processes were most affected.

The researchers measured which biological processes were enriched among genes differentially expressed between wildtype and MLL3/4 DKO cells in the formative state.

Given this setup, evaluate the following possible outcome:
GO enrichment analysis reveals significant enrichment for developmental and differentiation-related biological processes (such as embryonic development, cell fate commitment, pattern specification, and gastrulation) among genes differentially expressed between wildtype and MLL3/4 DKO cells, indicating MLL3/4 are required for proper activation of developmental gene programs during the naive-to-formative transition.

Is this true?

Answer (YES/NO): YES